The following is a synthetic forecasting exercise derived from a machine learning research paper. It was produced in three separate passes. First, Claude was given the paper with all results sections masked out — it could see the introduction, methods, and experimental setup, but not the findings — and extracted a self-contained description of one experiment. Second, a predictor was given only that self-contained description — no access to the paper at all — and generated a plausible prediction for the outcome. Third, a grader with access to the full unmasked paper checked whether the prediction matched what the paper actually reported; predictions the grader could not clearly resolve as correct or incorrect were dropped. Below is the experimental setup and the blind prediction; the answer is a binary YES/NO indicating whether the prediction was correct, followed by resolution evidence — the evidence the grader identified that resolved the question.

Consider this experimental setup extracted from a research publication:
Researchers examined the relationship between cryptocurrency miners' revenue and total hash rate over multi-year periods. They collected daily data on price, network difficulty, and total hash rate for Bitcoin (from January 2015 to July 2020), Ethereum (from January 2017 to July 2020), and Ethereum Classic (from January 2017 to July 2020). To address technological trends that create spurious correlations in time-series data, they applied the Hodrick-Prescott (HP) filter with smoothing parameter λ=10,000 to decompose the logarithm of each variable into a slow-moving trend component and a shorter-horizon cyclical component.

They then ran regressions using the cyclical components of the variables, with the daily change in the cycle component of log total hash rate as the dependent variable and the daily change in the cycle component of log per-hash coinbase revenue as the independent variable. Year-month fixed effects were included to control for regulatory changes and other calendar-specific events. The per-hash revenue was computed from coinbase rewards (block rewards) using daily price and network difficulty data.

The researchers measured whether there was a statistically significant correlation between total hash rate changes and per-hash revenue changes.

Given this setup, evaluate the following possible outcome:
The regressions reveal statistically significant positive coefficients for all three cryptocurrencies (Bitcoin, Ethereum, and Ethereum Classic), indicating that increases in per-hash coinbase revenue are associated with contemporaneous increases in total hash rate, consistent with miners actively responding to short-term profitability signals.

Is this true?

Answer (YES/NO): YES